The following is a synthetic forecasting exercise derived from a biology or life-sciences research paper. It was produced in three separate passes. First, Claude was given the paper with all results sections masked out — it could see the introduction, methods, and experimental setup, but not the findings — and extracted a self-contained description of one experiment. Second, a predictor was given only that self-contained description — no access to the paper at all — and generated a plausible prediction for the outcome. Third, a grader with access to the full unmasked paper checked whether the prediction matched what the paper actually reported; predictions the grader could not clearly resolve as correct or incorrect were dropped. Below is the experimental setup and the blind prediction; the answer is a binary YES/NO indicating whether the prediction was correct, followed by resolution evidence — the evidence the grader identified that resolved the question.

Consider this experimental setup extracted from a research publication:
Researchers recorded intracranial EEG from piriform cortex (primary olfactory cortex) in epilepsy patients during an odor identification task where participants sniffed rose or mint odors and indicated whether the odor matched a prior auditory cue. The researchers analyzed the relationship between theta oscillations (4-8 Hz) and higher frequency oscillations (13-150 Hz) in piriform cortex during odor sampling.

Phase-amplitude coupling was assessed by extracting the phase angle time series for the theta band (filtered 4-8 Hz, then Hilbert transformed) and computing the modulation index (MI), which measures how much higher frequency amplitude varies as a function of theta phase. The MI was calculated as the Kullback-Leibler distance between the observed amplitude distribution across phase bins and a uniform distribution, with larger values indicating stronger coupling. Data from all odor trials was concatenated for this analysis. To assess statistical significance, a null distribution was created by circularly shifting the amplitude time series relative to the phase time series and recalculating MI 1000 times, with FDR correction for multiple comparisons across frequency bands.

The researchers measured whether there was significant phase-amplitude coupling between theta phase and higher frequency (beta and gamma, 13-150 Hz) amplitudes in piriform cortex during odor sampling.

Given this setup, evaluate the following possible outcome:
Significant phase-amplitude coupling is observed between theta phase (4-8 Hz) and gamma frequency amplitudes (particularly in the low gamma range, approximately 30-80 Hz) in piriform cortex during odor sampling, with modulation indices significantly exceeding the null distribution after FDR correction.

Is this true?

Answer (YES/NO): NO